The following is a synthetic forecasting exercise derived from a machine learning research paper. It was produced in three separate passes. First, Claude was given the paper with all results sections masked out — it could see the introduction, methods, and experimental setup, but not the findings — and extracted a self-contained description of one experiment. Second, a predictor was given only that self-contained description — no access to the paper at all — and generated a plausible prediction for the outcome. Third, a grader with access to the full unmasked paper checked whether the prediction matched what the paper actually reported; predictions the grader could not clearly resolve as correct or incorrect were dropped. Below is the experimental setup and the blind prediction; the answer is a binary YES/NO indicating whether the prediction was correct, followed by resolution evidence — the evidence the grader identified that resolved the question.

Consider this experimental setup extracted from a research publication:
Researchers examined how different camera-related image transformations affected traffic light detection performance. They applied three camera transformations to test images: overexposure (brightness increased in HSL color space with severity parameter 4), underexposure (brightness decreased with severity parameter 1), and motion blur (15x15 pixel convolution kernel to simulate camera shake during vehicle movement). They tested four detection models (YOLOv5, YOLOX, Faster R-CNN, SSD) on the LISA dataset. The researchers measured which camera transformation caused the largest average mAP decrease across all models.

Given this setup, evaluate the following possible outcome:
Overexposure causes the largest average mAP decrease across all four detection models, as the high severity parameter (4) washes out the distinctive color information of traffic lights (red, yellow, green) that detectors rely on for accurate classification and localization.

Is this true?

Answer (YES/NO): NO